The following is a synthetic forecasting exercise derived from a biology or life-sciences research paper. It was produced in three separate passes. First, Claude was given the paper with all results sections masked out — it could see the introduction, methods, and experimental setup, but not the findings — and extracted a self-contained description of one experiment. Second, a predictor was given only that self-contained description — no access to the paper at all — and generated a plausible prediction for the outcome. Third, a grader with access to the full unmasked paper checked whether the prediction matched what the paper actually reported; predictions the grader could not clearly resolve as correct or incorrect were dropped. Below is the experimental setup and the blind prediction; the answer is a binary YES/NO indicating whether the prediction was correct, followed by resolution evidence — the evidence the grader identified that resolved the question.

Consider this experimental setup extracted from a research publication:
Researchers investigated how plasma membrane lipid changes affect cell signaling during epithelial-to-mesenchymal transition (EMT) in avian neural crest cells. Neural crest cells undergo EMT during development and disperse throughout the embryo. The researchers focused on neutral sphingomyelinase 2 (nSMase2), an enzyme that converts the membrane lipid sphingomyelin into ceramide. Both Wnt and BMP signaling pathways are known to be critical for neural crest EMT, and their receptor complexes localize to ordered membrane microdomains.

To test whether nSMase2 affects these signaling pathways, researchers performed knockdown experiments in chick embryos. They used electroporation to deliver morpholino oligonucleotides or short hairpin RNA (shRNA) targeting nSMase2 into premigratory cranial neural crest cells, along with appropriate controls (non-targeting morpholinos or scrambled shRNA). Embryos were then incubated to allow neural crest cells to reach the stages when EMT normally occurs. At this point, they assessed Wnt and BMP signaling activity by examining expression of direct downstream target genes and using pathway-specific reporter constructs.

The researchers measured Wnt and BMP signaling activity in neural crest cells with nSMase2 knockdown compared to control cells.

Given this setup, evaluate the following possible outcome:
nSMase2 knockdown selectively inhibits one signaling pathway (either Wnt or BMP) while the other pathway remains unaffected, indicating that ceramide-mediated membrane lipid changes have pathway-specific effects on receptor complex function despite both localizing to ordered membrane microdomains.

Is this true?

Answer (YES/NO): NO